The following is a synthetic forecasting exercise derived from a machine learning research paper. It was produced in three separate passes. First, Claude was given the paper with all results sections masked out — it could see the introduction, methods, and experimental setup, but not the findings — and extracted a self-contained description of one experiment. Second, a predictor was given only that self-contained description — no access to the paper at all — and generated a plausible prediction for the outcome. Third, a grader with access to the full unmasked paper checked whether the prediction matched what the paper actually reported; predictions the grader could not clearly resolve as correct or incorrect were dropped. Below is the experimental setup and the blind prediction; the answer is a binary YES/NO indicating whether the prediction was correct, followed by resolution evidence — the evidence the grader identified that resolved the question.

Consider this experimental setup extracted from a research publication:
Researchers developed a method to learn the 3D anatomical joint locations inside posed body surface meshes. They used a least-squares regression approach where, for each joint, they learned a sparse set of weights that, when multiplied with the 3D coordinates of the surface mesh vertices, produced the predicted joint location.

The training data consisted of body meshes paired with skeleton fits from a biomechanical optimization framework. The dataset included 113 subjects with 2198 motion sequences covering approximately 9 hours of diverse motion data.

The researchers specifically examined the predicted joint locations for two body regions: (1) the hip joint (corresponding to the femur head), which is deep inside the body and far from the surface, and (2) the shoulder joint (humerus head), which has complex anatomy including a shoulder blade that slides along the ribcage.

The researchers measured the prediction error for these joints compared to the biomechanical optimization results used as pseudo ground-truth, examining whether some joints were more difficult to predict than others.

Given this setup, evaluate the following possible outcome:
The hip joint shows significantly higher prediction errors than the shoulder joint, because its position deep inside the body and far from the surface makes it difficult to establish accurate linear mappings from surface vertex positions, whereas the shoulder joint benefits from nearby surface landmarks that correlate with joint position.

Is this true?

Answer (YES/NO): NO